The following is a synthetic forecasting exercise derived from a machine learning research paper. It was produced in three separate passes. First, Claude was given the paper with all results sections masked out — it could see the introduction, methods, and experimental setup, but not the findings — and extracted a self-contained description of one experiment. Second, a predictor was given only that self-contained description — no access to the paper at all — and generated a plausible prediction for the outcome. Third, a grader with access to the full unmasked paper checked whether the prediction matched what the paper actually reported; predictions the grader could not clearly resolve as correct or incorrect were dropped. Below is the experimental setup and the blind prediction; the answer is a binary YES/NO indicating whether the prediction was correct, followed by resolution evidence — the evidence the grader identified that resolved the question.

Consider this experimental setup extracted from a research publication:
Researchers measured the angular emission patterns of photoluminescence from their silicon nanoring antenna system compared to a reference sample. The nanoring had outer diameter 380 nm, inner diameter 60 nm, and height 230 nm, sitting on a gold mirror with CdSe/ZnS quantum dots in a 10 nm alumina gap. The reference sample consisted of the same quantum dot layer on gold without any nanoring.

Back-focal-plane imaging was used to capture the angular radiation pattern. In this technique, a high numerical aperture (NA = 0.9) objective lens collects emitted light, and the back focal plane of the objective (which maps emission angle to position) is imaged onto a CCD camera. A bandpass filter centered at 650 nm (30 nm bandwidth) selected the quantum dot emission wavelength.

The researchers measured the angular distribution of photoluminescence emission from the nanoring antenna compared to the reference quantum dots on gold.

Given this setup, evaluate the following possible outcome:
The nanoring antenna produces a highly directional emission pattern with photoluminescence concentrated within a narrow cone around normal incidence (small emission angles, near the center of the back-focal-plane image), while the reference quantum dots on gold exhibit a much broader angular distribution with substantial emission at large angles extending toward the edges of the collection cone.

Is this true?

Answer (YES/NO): YES